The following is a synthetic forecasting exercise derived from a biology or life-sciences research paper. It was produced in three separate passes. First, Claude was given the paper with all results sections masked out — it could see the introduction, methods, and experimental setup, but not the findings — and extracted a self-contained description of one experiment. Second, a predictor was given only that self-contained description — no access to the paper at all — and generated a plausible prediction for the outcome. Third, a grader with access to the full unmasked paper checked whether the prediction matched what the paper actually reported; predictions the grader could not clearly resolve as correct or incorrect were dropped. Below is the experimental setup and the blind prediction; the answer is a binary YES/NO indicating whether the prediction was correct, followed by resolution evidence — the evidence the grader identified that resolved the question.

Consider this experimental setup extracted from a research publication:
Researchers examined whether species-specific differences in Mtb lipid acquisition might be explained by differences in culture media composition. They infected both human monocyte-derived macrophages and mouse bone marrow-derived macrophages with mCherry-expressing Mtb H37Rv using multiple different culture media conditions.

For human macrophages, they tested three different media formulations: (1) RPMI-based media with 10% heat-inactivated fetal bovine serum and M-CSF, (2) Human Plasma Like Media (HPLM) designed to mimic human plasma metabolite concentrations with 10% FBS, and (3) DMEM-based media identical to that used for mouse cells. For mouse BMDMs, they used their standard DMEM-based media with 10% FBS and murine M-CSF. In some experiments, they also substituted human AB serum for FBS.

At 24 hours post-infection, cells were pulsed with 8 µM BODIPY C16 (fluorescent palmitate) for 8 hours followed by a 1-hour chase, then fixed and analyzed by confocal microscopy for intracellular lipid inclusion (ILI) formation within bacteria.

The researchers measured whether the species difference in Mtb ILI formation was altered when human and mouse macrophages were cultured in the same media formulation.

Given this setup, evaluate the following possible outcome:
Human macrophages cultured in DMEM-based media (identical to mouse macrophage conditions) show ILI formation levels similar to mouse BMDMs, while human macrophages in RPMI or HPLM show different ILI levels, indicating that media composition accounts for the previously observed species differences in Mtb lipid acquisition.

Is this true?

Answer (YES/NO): NO